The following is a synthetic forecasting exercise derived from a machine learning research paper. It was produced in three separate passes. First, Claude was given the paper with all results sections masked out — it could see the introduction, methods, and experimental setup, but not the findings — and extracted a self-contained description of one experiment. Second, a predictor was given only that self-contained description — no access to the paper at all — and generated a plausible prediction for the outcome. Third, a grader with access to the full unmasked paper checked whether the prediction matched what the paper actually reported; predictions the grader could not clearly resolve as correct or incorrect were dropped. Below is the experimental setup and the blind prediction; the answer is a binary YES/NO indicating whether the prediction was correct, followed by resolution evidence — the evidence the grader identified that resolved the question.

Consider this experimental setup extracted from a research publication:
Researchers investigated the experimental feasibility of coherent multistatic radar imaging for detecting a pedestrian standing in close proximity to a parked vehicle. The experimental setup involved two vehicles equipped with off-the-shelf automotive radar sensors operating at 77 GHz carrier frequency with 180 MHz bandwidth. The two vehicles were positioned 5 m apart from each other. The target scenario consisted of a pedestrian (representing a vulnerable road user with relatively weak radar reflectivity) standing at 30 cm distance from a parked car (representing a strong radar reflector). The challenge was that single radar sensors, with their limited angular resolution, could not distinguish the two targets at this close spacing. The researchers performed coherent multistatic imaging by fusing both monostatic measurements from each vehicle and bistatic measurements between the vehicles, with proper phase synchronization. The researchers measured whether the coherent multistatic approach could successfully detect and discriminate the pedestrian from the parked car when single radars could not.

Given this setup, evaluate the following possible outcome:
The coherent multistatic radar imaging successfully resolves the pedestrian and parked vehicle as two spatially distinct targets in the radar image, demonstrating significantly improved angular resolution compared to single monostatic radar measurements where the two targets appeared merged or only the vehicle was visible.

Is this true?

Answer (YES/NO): YES